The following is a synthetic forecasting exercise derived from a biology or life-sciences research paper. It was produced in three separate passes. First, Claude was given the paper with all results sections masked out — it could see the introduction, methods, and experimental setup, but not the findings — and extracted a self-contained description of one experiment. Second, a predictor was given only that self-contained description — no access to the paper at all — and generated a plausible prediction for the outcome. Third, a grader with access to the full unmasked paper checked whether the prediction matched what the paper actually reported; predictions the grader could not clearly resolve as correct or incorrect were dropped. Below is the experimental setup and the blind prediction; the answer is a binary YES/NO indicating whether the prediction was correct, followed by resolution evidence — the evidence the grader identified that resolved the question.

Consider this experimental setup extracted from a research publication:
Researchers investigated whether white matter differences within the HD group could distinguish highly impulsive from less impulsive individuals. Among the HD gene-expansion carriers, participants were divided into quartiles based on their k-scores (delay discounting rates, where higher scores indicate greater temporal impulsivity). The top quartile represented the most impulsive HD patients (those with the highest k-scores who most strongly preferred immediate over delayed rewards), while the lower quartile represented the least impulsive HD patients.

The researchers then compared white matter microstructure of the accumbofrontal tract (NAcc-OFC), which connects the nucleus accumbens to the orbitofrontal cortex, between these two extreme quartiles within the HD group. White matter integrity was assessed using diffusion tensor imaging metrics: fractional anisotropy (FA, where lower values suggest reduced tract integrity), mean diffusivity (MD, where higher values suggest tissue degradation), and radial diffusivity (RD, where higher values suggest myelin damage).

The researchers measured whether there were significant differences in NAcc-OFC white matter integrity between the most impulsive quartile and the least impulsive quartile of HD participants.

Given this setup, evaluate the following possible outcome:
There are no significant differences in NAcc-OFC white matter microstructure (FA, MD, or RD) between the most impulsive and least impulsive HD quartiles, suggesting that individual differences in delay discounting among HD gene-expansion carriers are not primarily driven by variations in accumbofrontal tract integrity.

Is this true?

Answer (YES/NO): NO